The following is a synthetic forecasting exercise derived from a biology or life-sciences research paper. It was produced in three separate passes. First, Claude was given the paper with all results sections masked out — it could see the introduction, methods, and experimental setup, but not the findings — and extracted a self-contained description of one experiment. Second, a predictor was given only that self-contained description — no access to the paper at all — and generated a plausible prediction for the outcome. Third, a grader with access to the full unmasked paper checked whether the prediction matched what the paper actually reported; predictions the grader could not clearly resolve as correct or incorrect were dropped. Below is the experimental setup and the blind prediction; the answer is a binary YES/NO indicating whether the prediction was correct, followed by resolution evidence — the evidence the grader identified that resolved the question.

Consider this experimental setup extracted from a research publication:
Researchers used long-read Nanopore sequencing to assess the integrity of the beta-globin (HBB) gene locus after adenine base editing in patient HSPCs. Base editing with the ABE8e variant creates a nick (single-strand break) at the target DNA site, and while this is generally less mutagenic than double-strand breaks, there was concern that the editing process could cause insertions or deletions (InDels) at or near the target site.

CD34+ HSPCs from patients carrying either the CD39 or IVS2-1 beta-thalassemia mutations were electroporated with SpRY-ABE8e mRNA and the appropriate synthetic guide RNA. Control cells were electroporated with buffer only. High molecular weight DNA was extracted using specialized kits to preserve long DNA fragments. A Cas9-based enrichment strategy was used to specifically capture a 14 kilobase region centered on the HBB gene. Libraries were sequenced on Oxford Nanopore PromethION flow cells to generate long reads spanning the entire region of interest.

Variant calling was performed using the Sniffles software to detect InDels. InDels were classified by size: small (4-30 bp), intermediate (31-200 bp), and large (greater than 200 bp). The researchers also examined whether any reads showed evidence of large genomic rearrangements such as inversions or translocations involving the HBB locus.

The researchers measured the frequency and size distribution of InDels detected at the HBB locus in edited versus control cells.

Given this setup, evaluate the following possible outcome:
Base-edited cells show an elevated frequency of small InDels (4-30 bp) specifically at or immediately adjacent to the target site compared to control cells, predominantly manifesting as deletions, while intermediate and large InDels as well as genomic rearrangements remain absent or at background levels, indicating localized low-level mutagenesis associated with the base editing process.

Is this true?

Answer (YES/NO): NO